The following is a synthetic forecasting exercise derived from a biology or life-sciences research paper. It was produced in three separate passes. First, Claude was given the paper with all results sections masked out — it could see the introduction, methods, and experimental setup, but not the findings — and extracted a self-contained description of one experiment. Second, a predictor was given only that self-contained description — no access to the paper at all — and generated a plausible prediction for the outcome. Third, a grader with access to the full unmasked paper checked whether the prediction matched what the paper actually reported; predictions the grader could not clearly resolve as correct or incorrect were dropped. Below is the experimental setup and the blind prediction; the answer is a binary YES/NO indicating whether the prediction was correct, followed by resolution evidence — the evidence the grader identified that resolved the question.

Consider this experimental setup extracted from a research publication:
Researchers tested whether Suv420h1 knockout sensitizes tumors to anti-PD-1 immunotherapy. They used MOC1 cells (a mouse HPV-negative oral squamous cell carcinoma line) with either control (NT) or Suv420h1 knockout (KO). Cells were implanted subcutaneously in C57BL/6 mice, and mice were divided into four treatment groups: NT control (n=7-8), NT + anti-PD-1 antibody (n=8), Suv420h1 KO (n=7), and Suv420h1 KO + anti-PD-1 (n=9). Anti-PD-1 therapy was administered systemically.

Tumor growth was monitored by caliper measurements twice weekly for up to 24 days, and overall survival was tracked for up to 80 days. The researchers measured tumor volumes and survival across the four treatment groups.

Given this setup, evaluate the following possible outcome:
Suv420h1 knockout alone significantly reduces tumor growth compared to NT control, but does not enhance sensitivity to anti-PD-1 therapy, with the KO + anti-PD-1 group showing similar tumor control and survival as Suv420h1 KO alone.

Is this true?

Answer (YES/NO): NO